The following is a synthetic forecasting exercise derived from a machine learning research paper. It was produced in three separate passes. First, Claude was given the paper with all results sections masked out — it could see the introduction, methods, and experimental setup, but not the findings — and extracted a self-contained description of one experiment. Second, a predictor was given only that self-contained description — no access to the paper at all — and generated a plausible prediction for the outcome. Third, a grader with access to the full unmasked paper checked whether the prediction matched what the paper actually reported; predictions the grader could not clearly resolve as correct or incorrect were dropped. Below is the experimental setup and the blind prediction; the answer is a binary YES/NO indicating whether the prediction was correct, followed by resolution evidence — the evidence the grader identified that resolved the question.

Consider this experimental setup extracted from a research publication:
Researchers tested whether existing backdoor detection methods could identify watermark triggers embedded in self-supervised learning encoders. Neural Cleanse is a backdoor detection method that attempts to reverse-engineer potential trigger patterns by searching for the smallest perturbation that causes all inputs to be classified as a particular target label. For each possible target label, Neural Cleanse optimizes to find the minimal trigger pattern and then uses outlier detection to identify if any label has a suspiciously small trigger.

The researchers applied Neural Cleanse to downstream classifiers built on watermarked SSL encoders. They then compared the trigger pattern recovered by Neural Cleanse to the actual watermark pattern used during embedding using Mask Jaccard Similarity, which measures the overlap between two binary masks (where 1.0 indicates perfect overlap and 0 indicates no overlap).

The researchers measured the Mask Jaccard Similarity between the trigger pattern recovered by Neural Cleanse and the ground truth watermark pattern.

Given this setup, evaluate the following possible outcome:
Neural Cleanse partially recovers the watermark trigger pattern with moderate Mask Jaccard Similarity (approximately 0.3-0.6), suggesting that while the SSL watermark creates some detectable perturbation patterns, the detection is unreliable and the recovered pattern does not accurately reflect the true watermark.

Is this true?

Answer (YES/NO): NO